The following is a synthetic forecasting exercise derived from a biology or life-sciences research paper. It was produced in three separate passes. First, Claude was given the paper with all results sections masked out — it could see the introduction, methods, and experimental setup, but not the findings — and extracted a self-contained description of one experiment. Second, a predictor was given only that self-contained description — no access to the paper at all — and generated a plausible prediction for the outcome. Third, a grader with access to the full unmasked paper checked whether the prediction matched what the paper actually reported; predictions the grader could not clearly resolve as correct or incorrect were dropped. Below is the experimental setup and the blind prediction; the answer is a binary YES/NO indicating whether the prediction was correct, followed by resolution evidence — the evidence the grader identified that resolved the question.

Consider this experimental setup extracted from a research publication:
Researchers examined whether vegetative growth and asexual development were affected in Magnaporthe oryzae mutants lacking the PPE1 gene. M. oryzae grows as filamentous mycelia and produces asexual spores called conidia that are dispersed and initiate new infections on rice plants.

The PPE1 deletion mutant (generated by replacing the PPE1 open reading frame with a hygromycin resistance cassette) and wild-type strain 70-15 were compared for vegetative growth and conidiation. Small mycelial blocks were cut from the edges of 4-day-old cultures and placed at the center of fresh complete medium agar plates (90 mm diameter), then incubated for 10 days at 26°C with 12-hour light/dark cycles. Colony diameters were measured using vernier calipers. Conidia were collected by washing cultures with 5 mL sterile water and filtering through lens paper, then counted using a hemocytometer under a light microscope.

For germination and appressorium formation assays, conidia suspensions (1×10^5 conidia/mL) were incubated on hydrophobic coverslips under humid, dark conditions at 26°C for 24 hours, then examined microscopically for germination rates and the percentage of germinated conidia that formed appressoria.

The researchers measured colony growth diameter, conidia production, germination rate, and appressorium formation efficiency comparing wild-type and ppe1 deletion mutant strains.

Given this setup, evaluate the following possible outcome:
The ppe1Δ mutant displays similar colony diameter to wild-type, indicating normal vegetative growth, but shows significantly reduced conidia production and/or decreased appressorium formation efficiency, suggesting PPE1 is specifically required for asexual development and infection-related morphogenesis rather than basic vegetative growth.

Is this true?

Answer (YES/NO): NO